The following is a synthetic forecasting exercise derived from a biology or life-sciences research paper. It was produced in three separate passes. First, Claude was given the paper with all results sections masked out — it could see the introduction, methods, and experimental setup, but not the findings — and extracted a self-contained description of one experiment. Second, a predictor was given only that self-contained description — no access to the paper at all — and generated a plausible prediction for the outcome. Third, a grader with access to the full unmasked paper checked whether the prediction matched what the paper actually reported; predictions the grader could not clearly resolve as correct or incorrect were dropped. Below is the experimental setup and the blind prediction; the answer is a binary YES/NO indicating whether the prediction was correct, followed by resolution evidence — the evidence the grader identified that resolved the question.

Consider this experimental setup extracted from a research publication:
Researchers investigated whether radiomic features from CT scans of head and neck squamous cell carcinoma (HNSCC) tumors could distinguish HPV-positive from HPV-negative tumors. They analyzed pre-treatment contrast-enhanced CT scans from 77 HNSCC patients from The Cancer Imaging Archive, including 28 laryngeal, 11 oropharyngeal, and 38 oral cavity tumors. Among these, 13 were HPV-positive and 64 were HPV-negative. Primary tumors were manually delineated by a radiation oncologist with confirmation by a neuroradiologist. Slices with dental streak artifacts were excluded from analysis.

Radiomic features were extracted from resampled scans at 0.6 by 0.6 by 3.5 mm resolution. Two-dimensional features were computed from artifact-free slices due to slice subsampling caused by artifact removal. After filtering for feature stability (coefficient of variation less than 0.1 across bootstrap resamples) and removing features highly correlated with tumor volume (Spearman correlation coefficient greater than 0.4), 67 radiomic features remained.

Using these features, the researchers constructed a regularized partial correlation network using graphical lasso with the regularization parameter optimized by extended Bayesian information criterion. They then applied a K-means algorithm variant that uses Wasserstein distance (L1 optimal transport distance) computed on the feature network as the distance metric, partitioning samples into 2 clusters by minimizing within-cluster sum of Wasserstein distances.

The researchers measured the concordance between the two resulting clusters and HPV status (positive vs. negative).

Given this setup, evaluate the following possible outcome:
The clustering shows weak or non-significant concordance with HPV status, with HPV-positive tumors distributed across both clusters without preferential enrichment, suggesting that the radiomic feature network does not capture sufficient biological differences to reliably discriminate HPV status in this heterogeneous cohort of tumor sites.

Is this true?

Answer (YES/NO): NO